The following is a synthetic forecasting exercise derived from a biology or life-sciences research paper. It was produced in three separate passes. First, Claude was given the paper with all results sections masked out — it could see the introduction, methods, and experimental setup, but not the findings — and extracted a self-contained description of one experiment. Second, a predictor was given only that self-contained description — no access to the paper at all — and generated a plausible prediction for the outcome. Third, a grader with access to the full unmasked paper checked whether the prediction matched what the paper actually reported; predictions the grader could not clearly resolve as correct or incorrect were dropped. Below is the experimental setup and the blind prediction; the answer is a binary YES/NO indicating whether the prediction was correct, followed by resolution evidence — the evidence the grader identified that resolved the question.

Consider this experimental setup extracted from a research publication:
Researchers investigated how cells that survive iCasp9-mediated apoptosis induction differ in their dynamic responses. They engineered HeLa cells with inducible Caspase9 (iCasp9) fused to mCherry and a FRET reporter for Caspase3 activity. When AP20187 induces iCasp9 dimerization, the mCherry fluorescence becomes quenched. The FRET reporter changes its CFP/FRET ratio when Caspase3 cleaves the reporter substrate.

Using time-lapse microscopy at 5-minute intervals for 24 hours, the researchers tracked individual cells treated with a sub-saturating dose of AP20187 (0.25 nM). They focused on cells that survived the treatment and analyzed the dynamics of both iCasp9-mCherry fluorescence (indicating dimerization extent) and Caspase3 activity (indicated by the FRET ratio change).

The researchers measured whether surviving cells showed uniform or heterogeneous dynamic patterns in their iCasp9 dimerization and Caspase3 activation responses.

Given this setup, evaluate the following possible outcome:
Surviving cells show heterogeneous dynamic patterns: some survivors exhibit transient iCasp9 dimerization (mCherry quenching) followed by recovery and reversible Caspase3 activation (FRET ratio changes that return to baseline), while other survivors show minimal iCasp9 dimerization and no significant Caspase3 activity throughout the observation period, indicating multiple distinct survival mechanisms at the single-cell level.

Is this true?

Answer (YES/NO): NO